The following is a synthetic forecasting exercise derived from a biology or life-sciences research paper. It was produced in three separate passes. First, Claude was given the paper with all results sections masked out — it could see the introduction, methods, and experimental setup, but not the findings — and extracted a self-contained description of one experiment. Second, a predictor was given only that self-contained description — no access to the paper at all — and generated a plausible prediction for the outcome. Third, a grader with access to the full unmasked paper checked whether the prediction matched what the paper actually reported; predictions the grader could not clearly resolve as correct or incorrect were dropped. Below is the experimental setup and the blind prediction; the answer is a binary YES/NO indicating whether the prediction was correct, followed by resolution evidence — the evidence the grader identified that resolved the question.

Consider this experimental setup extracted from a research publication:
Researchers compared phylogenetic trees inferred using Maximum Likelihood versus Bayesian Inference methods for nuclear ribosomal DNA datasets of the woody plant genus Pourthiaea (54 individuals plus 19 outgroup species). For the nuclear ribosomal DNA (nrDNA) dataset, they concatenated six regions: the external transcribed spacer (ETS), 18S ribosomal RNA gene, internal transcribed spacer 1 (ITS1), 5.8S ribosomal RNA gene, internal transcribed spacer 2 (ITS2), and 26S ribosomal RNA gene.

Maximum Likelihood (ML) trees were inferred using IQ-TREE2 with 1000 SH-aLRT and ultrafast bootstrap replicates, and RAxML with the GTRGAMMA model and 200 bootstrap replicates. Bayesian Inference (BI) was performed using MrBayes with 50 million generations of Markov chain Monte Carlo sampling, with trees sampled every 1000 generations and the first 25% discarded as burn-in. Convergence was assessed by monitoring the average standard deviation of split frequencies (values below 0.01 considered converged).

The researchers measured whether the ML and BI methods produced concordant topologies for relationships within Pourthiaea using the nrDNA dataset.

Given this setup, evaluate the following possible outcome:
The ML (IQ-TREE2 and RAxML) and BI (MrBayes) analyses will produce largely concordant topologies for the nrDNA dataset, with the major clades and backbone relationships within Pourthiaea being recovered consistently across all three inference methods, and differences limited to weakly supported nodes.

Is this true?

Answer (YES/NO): YES